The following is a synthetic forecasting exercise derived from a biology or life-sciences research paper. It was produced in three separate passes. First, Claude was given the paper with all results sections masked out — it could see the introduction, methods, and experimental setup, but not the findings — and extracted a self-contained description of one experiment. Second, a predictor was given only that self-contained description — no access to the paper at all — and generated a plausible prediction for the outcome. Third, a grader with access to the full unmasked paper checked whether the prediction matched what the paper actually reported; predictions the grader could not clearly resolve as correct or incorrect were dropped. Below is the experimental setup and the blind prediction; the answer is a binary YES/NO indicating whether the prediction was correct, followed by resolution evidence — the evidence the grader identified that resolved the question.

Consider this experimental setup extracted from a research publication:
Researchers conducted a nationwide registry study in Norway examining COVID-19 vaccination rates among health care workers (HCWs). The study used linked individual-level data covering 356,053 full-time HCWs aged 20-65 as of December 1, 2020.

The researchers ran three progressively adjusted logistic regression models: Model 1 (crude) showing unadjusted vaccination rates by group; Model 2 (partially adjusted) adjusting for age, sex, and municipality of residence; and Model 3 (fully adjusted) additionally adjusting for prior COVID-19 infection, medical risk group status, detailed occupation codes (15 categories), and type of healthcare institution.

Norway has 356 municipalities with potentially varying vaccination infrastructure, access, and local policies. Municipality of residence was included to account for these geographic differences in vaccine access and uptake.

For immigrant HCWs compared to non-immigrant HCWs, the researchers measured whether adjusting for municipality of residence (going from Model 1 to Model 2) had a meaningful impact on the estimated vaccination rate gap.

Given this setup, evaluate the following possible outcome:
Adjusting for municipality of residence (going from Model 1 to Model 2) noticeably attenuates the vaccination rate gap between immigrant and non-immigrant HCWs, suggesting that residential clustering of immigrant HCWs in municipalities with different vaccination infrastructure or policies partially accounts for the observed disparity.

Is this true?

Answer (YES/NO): NO